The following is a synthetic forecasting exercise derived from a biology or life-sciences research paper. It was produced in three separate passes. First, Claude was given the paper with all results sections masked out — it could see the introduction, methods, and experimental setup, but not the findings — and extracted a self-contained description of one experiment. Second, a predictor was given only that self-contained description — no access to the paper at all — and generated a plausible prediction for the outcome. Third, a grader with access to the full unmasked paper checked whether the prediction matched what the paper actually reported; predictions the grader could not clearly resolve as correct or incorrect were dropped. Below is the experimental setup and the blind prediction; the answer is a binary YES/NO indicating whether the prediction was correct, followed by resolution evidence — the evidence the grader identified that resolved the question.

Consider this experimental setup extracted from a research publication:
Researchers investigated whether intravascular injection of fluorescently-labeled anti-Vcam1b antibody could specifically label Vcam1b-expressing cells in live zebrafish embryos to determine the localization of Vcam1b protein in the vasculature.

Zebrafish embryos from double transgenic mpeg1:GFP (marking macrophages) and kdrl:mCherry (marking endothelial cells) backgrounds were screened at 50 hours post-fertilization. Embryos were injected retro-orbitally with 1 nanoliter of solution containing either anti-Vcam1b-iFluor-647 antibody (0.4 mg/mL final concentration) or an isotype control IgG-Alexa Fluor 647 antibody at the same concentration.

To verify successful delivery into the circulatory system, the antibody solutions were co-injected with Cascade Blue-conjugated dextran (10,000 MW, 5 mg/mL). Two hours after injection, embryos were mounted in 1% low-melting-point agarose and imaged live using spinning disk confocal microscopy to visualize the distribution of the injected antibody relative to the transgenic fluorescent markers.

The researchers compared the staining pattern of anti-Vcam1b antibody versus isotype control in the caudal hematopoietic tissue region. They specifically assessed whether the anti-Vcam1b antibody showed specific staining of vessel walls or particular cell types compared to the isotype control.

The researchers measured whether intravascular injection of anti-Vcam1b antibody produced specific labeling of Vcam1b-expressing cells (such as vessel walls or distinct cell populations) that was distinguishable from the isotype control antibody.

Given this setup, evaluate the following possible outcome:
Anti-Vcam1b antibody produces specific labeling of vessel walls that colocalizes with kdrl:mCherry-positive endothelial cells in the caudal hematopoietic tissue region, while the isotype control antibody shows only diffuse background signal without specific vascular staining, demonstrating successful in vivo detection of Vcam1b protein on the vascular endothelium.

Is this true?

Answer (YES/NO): NO